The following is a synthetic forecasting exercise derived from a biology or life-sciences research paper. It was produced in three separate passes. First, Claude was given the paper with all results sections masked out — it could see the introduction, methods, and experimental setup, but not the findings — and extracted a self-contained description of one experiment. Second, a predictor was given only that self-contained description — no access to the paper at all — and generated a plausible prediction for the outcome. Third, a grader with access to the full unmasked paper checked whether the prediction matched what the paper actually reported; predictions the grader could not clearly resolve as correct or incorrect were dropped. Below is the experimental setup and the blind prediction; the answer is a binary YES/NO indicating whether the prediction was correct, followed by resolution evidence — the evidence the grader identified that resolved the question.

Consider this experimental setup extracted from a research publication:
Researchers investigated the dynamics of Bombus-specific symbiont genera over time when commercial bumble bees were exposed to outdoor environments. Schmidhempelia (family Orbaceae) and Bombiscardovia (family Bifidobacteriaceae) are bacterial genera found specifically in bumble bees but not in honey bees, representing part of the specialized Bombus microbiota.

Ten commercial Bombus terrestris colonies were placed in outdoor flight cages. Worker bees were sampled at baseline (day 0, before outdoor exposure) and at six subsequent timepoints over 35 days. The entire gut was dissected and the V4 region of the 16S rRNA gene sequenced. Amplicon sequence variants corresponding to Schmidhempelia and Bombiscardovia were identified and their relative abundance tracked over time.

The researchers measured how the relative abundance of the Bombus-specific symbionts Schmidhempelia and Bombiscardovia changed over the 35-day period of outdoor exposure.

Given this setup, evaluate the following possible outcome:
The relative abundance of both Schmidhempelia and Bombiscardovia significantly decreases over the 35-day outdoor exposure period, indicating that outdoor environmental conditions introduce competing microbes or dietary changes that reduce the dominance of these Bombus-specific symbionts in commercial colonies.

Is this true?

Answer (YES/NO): NO